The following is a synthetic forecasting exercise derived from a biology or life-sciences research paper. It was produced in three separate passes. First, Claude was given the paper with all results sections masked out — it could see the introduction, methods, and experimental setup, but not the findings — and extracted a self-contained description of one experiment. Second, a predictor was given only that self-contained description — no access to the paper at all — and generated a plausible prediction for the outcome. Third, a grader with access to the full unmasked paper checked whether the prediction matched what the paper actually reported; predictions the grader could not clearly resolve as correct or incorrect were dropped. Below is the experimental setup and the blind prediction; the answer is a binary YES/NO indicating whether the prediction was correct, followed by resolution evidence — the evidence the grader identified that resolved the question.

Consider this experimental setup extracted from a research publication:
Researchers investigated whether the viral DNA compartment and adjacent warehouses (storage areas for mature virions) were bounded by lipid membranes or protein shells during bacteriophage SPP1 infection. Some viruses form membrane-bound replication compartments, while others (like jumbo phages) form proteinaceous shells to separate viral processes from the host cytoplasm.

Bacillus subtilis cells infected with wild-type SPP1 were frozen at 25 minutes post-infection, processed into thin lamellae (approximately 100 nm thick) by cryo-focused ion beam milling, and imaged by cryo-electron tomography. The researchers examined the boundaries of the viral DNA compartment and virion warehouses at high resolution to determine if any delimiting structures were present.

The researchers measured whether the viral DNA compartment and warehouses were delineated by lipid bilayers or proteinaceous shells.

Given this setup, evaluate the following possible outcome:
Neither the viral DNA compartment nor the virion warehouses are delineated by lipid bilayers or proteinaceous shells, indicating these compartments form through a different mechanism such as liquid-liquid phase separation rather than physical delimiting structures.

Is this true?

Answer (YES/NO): YES